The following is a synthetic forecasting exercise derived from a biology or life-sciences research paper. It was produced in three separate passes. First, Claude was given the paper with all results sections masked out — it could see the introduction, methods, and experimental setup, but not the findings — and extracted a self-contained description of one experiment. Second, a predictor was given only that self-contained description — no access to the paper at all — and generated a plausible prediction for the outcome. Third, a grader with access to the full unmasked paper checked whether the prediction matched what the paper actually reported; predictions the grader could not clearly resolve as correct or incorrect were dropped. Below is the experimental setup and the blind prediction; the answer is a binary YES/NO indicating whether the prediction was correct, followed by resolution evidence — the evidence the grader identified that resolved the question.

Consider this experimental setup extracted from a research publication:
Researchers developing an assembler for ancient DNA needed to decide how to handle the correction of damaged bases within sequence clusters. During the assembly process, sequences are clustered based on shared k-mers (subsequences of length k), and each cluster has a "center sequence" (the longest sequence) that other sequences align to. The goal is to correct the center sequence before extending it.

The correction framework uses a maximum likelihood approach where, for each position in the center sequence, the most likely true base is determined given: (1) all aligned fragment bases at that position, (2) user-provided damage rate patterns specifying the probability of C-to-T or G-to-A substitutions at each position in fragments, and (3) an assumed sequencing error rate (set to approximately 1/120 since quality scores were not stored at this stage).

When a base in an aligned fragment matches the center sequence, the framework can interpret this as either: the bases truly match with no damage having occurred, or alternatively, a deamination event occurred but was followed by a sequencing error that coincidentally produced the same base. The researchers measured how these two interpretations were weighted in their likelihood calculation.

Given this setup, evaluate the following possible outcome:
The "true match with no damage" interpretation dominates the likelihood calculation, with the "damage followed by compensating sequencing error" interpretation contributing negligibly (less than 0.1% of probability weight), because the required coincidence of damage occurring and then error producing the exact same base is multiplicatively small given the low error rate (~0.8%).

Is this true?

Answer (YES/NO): YES